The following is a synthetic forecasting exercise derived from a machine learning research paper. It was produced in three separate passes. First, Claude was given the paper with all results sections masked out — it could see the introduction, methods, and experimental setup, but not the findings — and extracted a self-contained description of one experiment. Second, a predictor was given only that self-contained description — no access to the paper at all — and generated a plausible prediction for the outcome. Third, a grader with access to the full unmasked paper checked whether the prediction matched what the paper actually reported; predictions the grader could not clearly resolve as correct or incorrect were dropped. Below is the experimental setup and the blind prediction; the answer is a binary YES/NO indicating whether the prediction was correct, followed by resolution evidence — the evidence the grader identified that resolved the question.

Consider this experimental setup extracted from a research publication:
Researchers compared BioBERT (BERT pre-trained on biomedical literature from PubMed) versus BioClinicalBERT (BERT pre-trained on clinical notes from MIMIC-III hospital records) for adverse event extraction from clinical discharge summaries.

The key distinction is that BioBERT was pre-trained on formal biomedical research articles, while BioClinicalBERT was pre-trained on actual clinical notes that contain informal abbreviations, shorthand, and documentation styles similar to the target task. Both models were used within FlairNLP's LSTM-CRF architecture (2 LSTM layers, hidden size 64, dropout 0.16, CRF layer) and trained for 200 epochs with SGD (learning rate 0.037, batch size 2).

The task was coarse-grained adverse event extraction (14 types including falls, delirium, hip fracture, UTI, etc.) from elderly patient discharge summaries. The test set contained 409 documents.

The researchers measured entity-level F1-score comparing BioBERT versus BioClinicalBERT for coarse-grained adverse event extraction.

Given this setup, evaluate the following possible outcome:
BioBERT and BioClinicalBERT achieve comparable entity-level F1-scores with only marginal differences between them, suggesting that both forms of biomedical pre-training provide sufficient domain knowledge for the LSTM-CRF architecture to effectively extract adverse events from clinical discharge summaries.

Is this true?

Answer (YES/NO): YES